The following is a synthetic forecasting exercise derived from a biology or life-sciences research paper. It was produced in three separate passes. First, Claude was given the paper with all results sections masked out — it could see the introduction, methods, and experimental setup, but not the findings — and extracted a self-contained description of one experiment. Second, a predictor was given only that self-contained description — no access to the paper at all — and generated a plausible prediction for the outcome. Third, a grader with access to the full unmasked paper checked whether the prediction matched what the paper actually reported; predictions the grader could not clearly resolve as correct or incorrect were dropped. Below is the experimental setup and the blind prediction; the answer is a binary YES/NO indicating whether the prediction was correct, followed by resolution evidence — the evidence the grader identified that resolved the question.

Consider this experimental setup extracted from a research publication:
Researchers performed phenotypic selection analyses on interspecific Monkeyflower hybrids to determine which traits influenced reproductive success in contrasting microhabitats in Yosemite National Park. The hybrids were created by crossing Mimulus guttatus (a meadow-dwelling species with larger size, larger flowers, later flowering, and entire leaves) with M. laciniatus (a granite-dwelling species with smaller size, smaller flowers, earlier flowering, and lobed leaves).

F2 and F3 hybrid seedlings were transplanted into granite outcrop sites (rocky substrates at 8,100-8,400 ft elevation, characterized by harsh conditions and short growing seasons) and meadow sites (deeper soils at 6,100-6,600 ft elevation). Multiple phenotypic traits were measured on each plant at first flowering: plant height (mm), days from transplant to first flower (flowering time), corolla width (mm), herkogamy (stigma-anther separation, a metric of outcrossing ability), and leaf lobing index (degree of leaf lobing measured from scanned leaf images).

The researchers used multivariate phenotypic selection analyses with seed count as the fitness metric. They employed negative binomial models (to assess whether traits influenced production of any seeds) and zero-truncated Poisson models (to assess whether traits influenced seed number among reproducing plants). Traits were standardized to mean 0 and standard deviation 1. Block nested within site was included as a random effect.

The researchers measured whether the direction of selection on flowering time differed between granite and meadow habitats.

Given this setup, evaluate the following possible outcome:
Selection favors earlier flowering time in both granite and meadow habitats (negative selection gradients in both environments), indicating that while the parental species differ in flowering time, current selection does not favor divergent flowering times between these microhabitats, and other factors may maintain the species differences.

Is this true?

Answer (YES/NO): NO